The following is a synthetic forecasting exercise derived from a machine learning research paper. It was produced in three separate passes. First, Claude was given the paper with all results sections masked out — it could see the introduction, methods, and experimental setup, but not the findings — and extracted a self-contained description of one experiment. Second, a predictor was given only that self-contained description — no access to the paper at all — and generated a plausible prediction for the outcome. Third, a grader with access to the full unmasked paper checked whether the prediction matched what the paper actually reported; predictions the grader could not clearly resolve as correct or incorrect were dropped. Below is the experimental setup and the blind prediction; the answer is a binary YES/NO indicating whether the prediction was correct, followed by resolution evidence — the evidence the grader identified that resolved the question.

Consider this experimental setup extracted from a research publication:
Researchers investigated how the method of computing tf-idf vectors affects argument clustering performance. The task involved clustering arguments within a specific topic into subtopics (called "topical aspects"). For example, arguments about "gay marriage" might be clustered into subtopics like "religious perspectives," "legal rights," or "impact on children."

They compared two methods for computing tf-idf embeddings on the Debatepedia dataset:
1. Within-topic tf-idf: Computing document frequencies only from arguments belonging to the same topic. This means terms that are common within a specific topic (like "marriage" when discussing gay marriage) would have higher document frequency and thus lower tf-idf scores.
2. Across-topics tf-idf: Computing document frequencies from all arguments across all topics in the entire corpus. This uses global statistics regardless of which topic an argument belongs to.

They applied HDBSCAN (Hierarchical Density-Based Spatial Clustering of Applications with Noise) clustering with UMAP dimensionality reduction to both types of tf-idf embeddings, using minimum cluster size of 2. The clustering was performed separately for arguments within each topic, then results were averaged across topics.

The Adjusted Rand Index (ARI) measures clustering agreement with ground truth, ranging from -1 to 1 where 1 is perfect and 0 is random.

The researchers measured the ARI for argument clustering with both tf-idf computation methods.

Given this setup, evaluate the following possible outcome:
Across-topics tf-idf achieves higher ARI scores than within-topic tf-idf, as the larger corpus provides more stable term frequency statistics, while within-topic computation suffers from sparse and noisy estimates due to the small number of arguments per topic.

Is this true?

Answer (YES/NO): NO